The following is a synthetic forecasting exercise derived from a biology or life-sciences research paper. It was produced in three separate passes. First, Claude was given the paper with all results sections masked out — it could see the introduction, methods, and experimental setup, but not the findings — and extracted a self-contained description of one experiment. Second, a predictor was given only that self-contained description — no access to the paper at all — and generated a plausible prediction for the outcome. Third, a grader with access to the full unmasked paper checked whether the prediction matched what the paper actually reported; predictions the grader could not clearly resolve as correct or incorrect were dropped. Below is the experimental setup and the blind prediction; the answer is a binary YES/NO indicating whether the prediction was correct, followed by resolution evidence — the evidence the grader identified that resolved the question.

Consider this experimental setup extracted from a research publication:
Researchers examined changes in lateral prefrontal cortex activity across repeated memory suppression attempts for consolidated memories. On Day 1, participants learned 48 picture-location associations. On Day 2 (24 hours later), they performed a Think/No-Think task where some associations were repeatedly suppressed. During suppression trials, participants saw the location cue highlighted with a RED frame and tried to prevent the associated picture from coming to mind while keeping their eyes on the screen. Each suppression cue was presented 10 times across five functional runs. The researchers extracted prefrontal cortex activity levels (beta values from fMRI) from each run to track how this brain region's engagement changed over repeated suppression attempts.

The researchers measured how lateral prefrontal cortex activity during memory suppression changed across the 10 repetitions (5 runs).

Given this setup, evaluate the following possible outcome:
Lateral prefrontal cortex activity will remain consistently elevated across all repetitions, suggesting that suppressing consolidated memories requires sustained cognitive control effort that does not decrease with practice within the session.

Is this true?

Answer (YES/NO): NO